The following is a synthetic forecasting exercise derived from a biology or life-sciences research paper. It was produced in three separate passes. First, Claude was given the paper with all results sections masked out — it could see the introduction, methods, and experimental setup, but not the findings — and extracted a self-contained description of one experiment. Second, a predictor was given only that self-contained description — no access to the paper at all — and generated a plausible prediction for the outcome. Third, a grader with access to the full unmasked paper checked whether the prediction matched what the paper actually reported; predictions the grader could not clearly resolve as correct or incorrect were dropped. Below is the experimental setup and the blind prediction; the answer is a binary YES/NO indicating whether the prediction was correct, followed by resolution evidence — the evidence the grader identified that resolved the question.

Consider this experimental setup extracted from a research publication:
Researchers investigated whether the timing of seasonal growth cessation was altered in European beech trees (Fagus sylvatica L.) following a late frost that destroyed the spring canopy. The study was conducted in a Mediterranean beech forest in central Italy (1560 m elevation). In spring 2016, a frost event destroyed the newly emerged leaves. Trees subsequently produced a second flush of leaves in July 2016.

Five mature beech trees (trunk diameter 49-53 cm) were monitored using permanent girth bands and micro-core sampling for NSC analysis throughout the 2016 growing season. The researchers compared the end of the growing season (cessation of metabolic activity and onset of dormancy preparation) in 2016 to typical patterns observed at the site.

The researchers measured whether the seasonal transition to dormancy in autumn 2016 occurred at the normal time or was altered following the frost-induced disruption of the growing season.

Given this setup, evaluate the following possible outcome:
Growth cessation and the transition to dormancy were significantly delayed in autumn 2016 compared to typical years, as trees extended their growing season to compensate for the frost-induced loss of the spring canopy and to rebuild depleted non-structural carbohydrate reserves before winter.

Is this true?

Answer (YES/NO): NO